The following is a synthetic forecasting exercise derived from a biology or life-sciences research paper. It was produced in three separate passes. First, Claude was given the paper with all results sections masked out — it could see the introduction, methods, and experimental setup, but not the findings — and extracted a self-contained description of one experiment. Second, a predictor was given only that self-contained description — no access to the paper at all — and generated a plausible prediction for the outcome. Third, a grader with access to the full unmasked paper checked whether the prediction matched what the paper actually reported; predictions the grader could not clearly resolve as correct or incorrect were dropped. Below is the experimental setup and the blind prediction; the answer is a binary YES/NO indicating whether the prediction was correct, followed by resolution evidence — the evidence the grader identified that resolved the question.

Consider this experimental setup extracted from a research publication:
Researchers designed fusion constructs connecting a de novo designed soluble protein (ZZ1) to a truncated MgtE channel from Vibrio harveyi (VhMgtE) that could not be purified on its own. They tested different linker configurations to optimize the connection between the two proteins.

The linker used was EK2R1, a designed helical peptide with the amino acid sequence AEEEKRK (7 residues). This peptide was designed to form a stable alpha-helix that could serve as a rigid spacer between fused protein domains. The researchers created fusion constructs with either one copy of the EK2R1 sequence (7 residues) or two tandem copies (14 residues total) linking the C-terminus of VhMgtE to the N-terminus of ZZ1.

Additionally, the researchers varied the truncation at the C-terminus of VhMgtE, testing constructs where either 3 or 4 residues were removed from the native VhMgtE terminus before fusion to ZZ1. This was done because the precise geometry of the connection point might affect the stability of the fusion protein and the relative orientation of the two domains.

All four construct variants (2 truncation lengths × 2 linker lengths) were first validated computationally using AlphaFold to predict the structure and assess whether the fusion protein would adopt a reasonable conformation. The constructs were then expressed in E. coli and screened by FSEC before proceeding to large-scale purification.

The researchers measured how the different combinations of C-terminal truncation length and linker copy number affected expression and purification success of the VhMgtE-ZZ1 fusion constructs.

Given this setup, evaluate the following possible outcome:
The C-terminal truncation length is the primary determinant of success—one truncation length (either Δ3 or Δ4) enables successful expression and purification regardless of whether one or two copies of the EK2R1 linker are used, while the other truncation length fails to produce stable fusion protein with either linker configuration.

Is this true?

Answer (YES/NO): NO